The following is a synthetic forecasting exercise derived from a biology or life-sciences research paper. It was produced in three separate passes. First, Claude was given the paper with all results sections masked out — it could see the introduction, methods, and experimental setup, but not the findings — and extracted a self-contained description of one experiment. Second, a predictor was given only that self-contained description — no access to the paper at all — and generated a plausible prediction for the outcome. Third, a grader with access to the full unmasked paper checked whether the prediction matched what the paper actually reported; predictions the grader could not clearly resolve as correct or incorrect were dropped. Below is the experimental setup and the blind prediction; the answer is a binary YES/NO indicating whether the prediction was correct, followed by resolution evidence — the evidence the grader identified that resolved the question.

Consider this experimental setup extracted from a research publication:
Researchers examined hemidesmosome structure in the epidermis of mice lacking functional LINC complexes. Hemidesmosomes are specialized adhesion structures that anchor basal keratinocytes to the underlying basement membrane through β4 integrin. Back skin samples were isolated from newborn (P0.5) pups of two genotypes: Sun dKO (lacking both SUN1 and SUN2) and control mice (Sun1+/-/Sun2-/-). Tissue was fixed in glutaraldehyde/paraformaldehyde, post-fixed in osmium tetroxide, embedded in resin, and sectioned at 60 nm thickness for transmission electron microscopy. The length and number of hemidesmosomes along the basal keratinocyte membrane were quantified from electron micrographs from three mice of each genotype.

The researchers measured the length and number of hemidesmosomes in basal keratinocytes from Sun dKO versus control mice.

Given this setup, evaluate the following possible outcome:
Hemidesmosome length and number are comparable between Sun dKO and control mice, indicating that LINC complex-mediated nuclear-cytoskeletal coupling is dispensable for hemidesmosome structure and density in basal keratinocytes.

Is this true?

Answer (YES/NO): YES